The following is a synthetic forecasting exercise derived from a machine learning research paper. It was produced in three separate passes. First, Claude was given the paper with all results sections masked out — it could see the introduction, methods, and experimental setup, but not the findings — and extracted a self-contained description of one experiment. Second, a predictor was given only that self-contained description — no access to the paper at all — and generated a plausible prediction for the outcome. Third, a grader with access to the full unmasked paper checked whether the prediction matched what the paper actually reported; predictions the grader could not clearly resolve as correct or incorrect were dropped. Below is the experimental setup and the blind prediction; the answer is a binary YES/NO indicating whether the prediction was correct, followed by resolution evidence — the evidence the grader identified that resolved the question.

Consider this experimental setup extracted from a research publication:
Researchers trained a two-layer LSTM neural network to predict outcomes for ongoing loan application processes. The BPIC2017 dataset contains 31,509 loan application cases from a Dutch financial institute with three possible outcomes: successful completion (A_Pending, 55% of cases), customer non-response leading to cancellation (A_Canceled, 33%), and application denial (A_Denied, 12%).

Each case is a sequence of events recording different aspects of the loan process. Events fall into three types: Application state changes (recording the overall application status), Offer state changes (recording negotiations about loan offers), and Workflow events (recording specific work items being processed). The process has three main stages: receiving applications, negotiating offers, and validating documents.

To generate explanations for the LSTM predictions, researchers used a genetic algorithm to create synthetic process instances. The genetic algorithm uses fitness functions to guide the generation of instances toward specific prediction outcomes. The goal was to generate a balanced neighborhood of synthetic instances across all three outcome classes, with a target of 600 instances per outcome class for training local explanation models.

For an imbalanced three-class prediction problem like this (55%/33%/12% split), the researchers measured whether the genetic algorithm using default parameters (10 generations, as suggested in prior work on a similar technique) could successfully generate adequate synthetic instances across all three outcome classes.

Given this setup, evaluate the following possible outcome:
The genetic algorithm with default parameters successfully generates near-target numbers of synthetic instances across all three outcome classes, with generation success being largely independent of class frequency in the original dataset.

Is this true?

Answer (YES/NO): NO